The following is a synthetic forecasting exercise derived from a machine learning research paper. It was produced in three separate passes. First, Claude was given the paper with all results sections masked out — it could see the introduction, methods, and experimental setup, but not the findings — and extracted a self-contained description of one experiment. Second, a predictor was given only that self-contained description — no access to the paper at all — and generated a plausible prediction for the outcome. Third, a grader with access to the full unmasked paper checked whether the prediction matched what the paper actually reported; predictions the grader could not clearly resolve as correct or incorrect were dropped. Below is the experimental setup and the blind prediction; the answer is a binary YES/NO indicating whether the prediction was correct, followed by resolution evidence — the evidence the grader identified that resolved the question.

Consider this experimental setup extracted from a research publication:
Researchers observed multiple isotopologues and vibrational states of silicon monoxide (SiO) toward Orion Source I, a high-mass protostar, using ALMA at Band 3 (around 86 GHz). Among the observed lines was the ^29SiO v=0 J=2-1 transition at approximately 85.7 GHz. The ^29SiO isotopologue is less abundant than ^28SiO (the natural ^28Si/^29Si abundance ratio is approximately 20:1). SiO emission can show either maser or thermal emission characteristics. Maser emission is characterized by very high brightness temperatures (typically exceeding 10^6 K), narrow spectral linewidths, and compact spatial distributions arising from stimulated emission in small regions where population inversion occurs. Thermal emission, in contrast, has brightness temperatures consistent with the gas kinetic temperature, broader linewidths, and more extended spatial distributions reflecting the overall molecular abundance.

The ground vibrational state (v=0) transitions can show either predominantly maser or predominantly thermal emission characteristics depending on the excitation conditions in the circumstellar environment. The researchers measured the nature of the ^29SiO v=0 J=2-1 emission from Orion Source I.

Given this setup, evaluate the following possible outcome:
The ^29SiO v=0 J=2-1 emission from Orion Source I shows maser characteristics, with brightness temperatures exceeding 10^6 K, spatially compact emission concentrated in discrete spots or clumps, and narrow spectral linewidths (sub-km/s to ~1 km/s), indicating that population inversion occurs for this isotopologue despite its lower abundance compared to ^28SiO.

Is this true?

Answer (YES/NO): YES